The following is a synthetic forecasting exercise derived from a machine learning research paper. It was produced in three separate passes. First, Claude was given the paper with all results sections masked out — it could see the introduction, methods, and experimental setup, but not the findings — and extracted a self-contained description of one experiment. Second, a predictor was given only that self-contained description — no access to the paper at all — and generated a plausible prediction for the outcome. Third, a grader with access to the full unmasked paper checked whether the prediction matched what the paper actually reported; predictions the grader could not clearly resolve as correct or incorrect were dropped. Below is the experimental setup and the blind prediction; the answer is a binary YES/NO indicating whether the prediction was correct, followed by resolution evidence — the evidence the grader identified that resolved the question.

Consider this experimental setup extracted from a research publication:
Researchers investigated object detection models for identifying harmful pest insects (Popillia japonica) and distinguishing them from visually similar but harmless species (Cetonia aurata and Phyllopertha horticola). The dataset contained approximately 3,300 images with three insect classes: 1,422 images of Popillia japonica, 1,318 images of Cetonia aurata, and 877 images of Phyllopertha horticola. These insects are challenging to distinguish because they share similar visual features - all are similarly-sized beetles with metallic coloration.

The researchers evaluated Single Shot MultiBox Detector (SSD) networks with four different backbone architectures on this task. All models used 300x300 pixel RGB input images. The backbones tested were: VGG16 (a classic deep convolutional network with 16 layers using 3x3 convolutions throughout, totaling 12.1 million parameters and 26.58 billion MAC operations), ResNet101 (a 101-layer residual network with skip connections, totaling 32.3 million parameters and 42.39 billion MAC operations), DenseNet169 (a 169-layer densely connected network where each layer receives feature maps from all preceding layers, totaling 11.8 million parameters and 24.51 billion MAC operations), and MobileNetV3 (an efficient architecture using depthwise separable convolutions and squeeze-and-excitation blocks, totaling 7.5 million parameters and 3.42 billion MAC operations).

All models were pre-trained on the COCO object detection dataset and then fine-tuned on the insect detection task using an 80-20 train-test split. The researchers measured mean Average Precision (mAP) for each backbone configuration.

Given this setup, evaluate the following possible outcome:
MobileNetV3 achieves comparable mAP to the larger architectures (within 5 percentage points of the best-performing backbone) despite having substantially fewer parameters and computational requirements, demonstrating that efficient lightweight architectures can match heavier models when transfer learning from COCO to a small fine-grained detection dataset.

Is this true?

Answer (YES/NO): NO